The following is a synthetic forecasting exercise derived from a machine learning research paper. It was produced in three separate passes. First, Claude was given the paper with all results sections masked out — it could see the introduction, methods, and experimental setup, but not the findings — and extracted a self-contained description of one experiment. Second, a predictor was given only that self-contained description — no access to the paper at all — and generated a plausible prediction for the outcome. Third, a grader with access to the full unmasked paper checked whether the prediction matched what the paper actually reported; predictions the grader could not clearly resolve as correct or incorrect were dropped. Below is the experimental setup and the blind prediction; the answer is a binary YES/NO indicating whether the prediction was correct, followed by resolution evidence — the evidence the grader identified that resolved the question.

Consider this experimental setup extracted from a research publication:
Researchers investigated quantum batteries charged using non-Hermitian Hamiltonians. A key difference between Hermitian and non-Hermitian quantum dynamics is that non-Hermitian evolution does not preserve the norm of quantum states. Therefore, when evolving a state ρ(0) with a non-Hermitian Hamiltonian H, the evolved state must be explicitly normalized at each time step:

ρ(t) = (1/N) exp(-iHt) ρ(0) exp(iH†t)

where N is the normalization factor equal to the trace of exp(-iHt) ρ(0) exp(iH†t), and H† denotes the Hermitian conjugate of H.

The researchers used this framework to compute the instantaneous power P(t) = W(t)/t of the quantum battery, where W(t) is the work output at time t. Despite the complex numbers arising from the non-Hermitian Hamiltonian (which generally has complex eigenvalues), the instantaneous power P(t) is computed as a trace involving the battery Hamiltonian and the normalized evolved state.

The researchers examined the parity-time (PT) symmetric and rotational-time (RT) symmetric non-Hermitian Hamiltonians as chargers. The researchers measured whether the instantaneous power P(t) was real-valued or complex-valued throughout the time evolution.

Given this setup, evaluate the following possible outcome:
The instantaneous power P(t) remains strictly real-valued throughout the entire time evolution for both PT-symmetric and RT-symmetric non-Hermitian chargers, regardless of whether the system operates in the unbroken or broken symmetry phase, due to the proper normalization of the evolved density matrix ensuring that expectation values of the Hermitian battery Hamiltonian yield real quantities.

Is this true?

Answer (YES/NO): YES